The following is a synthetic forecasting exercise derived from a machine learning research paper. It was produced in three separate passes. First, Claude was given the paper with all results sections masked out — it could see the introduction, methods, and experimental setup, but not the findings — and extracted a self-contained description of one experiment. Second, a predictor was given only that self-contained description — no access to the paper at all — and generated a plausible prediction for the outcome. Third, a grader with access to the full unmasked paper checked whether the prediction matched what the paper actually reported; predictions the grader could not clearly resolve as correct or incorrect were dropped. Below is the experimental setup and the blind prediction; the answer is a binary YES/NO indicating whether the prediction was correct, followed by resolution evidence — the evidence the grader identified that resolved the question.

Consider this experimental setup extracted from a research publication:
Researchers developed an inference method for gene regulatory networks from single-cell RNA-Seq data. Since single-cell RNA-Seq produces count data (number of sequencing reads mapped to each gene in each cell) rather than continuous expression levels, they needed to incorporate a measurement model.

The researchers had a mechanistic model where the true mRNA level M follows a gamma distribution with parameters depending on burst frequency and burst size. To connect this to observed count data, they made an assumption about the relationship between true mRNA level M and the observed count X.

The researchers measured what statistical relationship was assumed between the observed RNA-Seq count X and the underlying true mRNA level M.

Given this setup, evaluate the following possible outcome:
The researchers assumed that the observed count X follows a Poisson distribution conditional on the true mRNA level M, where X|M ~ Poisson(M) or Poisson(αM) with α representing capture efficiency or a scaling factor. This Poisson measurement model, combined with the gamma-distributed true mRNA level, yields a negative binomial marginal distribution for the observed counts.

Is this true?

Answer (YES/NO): YES